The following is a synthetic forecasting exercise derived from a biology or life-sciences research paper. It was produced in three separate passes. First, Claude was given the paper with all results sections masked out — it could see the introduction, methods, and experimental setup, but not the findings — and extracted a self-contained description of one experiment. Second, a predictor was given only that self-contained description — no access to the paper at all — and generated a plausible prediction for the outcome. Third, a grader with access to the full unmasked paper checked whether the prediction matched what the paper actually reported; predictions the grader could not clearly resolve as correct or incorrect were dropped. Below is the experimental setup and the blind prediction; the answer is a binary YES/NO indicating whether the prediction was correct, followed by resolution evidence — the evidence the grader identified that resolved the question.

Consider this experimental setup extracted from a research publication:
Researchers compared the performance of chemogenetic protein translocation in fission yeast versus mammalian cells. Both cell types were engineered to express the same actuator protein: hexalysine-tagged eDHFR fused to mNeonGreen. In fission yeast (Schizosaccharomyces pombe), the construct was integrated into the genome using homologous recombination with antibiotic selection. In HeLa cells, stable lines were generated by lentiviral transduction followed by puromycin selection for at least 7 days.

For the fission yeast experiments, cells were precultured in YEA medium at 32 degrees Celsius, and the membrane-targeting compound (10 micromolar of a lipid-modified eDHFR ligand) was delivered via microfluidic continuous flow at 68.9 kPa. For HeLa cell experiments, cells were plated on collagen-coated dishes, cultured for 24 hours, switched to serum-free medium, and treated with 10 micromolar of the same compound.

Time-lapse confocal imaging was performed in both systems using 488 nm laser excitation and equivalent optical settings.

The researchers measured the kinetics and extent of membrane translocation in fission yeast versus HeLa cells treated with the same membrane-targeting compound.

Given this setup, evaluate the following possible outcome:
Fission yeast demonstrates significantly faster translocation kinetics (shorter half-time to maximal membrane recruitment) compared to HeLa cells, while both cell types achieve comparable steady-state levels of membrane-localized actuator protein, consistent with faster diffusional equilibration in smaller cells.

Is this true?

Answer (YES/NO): NO